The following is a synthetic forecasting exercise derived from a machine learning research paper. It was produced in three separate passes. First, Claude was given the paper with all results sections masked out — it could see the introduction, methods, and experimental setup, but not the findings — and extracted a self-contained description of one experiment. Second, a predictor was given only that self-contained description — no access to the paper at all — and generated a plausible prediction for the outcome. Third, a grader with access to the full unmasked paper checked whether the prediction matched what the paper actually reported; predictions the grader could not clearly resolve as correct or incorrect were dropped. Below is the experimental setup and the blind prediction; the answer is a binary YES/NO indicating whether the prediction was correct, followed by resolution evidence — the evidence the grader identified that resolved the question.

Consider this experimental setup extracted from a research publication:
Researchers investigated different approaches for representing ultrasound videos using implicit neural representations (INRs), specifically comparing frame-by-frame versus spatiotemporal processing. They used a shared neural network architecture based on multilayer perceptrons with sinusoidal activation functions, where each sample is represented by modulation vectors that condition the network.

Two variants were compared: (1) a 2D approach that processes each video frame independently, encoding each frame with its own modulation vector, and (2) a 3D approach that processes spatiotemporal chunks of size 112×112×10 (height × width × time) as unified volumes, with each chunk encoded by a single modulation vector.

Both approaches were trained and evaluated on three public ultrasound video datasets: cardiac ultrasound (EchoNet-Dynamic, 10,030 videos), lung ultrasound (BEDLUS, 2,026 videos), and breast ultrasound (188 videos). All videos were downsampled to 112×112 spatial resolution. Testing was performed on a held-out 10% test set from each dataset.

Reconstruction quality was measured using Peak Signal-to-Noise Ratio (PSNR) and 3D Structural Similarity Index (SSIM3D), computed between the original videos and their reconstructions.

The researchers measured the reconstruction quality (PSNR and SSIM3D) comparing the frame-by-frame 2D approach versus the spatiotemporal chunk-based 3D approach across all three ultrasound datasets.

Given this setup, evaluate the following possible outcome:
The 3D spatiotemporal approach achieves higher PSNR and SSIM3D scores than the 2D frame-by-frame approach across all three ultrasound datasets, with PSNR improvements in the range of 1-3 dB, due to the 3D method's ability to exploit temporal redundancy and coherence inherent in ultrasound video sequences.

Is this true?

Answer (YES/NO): NO